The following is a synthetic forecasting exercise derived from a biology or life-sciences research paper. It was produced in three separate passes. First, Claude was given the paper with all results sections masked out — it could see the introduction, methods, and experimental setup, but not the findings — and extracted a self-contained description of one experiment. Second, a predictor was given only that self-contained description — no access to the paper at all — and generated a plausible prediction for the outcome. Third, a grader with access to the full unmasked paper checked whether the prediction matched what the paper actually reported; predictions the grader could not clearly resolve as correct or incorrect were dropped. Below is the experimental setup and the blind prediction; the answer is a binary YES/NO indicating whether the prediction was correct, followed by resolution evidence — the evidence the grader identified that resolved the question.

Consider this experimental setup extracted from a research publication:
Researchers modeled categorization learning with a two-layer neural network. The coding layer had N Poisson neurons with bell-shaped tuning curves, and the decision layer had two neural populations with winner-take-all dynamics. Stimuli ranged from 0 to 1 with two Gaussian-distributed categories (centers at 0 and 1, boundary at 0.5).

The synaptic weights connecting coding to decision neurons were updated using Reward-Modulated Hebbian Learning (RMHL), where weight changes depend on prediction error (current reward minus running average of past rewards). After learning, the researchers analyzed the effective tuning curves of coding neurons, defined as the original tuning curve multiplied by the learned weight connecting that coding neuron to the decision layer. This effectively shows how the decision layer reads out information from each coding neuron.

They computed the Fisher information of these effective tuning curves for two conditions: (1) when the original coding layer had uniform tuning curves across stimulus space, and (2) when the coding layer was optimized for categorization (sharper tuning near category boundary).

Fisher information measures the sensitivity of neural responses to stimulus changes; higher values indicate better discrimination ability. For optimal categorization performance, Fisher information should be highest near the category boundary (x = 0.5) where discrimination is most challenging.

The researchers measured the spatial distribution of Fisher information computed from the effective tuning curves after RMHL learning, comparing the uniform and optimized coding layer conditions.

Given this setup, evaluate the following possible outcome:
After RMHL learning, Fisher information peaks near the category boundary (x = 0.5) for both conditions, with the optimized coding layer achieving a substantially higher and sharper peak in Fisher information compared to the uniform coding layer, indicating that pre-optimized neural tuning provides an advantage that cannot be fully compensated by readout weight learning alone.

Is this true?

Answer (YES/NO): NO